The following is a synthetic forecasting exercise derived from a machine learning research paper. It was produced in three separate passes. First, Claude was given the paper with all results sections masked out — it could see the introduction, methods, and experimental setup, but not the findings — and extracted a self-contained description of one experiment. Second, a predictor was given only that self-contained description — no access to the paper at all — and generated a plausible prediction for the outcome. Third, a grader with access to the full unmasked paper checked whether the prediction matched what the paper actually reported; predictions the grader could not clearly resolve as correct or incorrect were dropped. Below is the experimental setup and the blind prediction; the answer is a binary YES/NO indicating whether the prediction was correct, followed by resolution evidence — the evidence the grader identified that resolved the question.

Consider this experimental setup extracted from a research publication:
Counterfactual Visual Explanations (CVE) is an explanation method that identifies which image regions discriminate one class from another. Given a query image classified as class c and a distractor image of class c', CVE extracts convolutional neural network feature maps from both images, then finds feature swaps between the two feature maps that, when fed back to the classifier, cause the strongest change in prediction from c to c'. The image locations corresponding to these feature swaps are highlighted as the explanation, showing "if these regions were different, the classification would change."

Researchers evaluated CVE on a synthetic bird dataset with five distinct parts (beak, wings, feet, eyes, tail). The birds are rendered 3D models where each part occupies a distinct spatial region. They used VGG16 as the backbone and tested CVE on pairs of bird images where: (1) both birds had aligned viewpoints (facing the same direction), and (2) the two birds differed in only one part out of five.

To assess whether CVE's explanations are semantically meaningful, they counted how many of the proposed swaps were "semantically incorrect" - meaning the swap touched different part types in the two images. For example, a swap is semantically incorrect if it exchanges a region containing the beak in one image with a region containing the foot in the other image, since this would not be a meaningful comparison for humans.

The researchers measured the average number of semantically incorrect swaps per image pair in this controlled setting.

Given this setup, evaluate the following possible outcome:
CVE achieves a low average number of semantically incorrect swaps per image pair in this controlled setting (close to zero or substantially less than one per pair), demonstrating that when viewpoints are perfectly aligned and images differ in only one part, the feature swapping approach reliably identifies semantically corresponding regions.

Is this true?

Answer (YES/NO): NO